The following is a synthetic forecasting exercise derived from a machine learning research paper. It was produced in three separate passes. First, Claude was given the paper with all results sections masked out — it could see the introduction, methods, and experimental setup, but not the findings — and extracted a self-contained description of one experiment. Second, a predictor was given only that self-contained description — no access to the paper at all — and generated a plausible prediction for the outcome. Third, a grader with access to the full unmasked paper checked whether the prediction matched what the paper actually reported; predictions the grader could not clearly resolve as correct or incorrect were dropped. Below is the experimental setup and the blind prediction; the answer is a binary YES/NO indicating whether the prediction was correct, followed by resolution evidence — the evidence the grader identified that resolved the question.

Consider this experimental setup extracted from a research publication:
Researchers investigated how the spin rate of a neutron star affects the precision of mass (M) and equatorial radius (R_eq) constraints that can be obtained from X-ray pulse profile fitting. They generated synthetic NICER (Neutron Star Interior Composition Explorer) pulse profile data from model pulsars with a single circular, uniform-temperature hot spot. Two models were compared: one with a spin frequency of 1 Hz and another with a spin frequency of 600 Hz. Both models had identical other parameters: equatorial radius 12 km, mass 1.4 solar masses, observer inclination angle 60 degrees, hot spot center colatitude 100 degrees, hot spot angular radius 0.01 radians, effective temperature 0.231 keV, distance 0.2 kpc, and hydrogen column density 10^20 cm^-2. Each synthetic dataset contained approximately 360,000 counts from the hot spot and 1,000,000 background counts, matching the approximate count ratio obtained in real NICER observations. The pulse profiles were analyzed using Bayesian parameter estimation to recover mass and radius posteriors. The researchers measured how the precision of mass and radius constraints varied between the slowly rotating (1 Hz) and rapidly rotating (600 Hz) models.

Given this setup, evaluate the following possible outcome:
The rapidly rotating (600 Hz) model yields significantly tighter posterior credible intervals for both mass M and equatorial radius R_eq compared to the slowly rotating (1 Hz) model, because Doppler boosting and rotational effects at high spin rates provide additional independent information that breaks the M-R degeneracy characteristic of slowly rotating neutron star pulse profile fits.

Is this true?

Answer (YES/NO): YES